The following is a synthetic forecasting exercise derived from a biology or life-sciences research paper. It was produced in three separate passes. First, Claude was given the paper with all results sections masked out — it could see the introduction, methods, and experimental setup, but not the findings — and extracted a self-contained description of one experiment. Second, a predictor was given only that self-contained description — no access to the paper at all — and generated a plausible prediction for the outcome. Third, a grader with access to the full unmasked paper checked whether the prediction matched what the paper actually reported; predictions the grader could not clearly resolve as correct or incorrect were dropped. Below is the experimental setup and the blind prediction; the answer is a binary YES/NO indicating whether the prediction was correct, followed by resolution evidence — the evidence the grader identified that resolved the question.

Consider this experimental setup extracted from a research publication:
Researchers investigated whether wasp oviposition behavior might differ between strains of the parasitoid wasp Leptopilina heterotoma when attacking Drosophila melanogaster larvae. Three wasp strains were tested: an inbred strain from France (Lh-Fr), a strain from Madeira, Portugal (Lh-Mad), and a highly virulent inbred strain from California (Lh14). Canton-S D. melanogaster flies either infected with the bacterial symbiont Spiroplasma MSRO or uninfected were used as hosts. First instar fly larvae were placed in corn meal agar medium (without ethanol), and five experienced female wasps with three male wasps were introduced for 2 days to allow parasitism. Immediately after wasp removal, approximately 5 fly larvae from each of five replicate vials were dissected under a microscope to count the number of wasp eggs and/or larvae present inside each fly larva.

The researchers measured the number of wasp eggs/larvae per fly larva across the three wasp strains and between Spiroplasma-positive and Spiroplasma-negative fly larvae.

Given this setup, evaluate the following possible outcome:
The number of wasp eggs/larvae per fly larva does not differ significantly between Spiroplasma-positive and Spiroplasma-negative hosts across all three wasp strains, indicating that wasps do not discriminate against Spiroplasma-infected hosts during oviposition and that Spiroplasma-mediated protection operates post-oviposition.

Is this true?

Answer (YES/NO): YES